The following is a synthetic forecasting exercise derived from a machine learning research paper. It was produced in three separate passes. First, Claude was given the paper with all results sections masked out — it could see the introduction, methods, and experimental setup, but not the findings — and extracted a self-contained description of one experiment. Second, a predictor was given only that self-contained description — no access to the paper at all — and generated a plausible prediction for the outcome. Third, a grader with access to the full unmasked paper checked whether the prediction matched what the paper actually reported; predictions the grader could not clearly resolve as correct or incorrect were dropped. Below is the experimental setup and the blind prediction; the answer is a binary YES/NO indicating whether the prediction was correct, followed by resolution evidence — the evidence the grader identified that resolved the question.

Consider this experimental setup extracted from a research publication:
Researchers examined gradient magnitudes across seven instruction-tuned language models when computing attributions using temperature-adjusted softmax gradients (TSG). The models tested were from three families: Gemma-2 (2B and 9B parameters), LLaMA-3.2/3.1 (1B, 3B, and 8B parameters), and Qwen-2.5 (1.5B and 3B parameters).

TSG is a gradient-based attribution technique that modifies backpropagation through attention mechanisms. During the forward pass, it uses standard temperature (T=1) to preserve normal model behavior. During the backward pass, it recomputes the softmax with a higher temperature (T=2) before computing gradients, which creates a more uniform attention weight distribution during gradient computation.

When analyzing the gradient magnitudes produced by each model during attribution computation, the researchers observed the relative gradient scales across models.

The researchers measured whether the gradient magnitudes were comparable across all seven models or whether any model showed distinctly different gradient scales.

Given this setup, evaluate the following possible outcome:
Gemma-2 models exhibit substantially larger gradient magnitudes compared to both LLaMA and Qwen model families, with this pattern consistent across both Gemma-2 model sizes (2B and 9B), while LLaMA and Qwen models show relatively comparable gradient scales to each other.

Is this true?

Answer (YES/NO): NO